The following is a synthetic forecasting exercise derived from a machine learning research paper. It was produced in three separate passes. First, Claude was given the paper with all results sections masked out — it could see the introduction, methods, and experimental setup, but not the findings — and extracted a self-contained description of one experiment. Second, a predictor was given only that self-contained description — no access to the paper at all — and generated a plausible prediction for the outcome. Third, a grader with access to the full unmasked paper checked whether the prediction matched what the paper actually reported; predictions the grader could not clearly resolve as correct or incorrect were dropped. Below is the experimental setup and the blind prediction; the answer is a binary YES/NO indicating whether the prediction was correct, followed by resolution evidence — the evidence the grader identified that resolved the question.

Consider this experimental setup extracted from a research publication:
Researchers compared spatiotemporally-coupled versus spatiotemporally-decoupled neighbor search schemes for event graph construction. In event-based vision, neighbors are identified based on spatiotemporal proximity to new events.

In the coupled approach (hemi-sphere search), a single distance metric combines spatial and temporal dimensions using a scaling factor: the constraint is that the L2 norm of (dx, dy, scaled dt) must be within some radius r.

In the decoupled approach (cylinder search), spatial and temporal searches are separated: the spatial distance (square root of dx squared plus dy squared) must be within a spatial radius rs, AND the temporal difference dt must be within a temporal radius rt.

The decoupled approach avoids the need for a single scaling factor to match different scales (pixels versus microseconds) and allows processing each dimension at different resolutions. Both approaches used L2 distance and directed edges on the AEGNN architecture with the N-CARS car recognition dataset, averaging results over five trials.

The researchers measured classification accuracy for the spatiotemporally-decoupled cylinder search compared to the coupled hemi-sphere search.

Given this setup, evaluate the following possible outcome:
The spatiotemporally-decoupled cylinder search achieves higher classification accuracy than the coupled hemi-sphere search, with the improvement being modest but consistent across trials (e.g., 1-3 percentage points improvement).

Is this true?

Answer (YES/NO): NO